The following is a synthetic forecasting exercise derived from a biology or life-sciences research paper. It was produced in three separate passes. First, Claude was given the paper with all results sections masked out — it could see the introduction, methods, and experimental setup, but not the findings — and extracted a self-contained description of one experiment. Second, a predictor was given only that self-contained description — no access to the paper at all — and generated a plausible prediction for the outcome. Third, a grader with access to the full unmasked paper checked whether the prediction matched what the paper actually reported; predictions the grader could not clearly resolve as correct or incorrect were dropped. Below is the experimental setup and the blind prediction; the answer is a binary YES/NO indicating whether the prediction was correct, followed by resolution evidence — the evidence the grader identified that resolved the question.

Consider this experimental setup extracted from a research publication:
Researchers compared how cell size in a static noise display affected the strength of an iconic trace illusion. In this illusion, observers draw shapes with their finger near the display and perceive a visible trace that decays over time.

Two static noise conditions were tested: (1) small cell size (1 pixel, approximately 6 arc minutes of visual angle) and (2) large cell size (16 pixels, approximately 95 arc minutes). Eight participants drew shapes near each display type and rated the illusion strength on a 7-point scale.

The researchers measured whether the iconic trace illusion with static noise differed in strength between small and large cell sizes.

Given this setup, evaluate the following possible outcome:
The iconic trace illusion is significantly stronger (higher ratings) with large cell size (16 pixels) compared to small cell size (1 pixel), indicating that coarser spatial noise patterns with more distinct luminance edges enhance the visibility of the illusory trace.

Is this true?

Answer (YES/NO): NO